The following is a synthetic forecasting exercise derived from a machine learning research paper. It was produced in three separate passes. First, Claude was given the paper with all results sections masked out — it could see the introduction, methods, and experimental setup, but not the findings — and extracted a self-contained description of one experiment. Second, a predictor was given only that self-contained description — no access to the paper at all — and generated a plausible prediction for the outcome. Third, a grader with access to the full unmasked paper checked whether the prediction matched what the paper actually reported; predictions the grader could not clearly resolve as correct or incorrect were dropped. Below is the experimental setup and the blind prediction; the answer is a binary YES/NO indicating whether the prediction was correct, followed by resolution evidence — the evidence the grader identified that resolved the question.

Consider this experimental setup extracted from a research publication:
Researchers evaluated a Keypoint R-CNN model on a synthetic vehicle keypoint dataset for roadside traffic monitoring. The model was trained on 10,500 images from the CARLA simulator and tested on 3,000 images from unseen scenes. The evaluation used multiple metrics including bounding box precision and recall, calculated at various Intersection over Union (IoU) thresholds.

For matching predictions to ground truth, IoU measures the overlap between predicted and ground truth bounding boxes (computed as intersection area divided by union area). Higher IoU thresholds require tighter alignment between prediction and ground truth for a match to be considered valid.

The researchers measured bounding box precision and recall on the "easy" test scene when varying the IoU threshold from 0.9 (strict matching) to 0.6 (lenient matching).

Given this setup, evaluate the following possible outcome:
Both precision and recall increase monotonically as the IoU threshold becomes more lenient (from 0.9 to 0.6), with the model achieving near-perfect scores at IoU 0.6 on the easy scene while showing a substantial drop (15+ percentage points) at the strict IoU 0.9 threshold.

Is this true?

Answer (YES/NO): NO